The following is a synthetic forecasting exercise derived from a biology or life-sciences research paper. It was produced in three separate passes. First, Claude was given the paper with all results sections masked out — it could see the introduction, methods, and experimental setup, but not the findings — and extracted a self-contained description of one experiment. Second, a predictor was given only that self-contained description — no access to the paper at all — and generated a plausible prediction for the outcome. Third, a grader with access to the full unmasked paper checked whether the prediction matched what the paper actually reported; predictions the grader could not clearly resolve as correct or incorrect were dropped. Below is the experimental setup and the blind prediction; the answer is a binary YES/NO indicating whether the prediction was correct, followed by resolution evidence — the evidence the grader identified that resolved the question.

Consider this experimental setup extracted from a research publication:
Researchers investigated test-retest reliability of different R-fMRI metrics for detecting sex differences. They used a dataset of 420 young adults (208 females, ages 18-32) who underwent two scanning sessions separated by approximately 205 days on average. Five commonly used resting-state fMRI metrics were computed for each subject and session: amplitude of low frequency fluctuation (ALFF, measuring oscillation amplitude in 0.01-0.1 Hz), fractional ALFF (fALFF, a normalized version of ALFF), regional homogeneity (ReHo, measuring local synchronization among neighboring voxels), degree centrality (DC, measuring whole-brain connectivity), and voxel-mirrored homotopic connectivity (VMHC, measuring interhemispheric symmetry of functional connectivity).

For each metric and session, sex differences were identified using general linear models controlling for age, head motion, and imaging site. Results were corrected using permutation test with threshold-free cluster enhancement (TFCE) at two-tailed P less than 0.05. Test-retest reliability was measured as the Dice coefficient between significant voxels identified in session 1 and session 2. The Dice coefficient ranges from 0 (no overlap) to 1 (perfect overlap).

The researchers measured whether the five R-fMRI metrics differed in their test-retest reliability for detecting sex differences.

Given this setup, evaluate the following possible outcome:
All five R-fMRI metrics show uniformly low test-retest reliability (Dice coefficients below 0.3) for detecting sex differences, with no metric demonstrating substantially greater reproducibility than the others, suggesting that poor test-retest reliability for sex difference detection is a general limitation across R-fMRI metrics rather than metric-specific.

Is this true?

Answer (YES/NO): NO